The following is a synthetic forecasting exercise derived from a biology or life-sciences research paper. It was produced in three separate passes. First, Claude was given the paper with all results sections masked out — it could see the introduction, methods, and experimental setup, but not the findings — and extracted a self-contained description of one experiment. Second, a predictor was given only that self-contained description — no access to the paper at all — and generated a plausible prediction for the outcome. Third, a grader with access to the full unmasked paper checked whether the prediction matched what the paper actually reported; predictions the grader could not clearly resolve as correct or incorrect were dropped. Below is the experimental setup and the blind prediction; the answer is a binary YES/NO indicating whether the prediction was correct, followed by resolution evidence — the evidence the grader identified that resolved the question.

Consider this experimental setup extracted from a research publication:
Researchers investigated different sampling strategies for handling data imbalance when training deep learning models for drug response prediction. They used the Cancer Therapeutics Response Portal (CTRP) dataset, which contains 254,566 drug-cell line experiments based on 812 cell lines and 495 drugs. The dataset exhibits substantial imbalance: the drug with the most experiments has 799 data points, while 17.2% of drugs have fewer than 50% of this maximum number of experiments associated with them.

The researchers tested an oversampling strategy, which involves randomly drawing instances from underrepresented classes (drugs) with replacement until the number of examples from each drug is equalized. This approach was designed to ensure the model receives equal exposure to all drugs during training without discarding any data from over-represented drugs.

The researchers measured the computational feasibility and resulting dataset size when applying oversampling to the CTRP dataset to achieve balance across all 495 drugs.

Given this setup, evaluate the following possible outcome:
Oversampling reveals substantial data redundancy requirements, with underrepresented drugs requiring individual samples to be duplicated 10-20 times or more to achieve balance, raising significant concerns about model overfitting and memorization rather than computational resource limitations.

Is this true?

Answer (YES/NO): NO